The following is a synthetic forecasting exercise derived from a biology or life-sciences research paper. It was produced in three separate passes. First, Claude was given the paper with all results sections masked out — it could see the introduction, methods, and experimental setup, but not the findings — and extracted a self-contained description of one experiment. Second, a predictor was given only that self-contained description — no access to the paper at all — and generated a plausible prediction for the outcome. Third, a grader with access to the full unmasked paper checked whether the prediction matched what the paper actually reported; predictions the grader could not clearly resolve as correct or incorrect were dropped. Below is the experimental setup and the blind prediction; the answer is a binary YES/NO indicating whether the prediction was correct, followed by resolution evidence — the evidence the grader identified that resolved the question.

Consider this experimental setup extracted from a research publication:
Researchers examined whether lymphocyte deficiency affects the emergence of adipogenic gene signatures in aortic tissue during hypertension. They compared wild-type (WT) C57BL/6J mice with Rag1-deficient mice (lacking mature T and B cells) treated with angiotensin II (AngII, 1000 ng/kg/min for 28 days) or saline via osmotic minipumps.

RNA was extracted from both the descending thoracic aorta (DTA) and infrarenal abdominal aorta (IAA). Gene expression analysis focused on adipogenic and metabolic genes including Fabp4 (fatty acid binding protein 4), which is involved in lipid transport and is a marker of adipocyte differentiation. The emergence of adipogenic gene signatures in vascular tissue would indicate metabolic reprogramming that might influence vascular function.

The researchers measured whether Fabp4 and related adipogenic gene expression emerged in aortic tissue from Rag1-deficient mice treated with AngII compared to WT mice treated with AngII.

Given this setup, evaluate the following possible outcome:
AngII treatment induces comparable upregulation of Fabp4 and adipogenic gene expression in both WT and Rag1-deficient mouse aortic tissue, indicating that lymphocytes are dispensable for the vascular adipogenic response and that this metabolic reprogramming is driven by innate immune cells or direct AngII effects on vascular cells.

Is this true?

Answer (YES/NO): NO